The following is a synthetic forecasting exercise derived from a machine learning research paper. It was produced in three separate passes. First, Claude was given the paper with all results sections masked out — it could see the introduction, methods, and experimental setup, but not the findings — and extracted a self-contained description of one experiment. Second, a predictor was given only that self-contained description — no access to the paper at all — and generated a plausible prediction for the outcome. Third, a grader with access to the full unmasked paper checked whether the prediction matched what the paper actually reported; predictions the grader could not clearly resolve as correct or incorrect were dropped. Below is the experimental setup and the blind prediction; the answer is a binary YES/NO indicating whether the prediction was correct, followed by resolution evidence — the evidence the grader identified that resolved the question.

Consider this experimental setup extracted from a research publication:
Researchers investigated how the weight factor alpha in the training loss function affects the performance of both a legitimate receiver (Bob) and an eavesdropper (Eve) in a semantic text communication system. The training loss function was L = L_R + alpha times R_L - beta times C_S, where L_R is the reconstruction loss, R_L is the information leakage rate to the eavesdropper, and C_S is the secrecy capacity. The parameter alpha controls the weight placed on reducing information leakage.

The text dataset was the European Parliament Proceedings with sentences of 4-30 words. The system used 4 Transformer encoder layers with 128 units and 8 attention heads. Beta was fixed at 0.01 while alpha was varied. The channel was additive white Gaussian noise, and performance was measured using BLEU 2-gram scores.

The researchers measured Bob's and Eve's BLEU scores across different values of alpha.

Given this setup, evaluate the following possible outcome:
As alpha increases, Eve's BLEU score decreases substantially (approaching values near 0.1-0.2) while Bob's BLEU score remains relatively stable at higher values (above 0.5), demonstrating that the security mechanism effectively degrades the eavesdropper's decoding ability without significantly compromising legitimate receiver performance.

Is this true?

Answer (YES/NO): NO